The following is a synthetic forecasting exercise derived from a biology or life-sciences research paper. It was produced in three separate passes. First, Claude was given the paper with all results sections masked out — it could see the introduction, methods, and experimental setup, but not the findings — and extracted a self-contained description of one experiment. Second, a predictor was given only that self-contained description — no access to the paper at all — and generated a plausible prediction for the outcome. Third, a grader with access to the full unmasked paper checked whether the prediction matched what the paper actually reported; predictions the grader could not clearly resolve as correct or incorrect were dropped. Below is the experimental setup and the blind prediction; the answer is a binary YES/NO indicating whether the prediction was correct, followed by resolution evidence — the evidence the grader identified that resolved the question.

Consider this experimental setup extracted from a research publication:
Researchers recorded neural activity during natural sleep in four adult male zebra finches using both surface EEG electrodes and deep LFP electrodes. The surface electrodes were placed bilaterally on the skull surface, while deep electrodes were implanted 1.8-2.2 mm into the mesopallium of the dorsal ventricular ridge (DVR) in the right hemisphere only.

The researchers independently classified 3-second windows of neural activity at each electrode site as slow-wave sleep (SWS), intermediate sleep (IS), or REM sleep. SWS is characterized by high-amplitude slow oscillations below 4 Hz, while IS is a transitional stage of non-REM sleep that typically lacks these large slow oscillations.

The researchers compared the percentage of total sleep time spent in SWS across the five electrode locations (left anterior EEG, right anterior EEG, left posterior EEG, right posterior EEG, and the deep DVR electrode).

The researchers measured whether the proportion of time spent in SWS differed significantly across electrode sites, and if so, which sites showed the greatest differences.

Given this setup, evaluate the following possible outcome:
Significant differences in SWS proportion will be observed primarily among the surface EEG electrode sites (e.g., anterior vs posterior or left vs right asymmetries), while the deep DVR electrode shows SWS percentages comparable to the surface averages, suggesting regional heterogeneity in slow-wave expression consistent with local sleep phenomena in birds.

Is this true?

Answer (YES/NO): NO